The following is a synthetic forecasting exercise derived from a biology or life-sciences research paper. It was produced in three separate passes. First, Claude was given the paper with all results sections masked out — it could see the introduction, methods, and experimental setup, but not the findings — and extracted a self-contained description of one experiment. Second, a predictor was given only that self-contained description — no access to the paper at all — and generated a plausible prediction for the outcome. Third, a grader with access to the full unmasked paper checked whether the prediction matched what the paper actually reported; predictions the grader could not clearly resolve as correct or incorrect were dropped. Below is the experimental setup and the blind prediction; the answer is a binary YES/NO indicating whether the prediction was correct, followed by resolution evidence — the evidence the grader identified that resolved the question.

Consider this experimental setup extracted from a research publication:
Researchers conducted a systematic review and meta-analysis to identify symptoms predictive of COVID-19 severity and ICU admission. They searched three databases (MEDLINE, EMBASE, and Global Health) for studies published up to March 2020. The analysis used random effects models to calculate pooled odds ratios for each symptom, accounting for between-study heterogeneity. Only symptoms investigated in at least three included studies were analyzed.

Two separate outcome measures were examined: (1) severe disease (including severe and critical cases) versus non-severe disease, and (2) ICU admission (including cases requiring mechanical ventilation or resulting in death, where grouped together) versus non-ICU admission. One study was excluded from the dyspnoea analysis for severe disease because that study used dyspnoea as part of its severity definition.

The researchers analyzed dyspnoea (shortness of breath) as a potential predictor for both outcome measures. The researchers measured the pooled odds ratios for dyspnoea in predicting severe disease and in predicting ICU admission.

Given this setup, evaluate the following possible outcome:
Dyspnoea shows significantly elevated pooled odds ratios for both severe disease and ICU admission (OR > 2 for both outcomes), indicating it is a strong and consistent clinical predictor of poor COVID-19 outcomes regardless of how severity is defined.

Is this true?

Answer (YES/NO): YES